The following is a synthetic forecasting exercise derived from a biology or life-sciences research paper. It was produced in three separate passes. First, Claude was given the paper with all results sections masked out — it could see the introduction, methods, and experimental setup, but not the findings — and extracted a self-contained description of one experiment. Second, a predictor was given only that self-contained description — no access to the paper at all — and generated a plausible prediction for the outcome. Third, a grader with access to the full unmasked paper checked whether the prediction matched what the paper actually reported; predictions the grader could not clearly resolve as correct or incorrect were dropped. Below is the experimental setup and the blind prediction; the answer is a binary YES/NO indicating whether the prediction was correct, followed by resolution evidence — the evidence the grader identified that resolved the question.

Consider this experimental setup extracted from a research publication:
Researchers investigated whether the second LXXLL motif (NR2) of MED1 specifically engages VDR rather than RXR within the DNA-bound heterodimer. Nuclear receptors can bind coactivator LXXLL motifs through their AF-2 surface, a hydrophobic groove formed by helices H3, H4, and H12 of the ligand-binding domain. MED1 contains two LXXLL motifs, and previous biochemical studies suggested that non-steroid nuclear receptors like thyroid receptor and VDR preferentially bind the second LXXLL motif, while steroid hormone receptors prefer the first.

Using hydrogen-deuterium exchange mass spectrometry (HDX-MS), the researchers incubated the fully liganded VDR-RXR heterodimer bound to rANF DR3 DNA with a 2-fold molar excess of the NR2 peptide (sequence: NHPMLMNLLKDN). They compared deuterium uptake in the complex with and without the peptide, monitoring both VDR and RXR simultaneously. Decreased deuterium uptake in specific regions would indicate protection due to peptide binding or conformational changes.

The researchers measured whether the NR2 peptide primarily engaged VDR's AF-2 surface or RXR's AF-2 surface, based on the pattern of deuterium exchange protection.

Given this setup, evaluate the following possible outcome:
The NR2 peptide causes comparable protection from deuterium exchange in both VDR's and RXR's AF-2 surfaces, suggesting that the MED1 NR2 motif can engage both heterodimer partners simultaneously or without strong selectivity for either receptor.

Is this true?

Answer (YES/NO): NO